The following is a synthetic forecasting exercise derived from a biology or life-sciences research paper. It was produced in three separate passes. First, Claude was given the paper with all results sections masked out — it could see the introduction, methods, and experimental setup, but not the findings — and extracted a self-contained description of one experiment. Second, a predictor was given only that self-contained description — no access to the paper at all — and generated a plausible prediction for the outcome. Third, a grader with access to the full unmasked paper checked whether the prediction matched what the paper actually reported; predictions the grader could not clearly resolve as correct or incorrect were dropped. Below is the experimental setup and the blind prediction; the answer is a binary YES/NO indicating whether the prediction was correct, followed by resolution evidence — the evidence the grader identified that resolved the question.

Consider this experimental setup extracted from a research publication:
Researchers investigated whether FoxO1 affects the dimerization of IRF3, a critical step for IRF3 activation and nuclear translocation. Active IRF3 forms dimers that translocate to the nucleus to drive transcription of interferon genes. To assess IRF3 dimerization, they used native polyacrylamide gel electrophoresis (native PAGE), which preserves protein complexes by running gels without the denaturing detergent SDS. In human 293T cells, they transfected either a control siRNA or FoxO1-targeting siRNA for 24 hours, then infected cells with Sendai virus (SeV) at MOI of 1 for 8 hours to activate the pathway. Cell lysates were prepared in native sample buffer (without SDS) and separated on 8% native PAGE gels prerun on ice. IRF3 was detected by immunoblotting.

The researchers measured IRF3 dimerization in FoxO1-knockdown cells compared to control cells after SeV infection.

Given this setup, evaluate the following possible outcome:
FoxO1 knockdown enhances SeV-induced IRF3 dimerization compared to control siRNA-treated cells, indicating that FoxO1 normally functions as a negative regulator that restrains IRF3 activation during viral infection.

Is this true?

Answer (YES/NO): YES